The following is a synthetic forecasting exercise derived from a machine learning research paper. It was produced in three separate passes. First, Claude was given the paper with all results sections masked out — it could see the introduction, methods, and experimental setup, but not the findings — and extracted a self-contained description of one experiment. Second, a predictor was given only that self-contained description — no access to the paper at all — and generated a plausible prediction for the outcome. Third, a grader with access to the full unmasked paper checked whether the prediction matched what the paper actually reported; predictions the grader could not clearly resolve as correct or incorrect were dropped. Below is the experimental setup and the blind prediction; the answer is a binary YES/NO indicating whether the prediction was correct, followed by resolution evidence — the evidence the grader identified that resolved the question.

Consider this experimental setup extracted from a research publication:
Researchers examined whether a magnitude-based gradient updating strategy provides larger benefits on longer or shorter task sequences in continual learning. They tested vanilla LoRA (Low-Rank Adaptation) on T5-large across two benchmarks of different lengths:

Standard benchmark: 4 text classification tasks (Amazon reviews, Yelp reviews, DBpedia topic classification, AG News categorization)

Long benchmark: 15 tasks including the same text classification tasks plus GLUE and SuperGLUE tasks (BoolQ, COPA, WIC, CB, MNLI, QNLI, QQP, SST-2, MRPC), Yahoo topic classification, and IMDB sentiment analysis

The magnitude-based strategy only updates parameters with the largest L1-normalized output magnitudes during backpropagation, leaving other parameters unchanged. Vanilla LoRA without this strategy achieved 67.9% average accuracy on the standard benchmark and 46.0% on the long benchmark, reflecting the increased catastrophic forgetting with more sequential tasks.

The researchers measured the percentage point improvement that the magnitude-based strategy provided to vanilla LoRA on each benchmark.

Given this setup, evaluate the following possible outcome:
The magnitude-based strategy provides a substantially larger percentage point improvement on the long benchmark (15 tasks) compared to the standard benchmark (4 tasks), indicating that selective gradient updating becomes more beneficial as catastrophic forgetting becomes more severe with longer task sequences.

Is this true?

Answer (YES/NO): YES